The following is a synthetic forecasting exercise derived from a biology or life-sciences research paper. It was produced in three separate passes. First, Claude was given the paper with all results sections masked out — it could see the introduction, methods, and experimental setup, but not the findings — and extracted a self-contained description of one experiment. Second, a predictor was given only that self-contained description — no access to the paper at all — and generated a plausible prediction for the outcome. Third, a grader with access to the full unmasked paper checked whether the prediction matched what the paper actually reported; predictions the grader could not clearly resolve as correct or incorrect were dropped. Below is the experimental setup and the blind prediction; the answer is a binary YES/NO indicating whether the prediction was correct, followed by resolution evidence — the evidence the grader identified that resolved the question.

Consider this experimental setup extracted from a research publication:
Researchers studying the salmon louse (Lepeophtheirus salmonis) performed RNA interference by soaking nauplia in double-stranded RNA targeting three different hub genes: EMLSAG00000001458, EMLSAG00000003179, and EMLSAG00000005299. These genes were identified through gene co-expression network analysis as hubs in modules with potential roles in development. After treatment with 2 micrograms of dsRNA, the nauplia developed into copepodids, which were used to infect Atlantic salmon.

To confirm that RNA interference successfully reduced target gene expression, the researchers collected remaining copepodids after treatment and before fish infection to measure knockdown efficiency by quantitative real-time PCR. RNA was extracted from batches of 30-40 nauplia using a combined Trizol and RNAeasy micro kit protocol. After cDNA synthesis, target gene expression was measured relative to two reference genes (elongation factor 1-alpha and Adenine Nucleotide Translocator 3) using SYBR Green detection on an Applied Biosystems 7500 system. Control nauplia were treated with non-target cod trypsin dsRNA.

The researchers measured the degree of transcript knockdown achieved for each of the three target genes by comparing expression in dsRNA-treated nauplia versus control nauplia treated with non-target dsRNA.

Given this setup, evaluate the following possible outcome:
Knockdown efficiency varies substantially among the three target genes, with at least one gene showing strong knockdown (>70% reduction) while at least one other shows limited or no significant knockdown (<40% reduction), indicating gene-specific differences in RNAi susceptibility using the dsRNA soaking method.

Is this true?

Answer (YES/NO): NO